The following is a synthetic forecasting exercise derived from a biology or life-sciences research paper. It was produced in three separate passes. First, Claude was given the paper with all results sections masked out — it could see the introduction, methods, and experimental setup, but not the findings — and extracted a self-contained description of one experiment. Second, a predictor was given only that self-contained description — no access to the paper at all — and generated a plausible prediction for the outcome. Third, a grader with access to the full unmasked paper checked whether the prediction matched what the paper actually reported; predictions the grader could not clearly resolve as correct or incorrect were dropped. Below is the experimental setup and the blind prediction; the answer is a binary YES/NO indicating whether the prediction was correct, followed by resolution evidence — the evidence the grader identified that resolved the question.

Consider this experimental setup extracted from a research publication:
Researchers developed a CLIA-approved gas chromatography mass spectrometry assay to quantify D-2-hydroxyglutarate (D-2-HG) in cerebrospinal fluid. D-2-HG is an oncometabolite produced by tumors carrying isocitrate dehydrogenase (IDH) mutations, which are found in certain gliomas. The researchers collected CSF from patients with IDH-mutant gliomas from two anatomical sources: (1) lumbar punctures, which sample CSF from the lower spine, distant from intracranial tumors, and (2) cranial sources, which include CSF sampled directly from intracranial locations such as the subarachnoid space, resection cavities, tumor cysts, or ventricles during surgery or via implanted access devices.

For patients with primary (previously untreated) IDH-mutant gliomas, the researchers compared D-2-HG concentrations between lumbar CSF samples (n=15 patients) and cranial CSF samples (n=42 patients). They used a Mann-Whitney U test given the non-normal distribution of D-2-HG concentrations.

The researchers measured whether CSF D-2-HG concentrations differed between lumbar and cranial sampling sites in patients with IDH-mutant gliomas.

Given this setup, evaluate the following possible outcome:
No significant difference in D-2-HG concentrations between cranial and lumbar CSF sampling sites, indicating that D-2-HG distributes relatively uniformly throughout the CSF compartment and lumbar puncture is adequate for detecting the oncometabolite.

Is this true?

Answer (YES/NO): NO